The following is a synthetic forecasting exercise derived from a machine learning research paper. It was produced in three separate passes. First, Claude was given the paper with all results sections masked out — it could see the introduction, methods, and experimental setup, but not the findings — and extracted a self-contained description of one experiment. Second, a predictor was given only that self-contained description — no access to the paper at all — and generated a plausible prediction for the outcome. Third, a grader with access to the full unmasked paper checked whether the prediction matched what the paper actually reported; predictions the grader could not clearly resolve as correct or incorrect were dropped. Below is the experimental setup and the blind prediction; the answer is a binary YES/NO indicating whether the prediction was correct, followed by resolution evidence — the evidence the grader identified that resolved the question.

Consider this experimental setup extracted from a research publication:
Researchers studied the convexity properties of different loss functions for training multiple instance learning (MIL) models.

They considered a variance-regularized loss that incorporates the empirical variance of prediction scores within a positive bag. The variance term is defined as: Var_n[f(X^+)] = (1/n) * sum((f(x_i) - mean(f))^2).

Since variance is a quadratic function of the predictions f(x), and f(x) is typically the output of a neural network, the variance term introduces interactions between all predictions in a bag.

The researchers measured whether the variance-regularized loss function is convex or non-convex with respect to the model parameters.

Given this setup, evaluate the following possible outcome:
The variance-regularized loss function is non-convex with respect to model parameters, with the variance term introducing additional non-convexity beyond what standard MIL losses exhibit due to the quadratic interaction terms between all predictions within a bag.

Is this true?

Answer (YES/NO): NO